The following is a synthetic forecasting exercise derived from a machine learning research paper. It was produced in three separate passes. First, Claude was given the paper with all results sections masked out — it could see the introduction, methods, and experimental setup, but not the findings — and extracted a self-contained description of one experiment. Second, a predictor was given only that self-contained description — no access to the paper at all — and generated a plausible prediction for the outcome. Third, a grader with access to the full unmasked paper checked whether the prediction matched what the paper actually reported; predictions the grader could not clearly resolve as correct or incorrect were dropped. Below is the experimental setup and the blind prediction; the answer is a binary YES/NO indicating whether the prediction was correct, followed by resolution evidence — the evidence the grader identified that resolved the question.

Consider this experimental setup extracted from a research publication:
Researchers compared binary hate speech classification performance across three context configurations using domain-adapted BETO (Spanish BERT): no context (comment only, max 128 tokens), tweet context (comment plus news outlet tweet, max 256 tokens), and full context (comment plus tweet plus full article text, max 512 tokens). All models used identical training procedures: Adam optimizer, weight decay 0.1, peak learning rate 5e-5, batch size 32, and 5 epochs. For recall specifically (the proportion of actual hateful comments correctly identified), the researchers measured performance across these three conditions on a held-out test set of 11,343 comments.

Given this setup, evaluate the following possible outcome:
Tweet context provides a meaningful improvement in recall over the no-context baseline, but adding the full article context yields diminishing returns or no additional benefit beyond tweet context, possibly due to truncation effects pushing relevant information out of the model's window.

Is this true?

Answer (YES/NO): YES